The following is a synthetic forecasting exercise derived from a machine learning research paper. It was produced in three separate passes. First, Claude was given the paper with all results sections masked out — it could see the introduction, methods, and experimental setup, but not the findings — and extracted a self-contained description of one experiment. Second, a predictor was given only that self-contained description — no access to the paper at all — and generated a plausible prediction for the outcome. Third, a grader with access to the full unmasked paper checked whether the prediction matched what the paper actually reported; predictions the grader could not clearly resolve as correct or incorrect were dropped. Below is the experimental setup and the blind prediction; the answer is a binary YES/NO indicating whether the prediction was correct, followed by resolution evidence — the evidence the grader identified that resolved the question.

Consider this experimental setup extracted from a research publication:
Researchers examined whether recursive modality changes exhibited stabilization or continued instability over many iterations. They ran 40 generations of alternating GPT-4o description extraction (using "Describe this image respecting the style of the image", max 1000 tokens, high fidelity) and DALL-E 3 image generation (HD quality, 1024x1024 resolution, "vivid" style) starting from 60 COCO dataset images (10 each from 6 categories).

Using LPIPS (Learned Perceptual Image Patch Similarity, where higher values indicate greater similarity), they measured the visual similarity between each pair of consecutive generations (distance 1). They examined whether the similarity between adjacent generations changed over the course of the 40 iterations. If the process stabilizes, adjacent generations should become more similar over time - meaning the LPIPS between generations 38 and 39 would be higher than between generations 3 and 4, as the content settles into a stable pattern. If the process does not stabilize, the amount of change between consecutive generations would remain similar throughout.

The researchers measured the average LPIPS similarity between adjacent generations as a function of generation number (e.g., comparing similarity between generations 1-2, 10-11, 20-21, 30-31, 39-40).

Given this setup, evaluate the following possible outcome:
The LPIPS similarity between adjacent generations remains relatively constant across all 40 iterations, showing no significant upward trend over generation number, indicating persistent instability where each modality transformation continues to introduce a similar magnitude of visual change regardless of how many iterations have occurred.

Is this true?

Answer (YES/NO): NO